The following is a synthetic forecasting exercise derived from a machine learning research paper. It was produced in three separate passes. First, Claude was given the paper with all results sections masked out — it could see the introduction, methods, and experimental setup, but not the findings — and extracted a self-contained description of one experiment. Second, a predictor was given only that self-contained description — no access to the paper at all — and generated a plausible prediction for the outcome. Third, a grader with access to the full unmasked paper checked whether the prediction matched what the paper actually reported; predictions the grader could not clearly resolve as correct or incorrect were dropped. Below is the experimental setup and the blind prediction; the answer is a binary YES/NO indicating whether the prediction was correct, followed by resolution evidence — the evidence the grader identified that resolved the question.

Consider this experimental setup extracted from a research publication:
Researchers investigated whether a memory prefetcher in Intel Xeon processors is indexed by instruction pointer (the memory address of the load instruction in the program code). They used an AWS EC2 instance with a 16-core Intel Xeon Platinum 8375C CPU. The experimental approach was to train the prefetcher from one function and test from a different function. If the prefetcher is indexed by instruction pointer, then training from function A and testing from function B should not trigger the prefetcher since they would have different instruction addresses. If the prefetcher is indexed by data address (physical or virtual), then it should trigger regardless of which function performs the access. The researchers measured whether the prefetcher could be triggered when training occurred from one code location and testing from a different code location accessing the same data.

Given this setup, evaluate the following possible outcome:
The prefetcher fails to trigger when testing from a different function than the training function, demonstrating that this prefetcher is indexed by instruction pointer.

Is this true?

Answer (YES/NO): NO